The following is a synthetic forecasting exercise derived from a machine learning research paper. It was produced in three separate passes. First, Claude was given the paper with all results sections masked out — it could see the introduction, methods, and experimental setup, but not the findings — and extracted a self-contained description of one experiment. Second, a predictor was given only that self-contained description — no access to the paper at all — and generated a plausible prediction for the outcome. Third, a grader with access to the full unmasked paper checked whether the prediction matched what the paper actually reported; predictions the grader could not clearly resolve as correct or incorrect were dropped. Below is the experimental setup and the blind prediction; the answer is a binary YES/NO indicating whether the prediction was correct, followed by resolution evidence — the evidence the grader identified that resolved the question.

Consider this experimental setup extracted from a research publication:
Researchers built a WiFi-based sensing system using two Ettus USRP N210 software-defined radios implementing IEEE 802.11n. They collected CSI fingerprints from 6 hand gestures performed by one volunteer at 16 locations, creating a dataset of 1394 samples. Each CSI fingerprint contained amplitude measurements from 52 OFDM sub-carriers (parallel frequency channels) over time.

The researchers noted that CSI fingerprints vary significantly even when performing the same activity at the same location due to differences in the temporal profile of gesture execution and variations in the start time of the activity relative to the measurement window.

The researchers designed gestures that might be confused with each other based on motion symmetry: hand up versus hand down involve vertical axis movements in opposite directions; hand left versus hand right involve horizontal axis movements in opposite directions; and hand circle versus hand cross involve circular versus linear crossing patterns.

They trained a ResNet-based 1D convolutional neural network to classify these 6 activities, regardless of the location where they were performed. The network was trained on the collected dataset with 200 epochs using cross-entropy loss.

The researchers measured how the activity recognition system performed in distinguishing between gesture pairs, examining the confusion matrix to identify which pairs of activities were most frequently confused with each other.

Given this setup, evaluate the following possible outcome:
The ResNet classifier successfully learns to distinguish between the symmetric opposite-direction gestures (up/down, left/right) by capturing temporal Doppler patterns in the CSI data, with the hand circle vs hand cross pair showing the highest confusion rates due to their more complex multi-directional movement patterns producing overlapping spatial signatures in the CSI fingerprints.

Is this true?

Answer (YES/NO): NO